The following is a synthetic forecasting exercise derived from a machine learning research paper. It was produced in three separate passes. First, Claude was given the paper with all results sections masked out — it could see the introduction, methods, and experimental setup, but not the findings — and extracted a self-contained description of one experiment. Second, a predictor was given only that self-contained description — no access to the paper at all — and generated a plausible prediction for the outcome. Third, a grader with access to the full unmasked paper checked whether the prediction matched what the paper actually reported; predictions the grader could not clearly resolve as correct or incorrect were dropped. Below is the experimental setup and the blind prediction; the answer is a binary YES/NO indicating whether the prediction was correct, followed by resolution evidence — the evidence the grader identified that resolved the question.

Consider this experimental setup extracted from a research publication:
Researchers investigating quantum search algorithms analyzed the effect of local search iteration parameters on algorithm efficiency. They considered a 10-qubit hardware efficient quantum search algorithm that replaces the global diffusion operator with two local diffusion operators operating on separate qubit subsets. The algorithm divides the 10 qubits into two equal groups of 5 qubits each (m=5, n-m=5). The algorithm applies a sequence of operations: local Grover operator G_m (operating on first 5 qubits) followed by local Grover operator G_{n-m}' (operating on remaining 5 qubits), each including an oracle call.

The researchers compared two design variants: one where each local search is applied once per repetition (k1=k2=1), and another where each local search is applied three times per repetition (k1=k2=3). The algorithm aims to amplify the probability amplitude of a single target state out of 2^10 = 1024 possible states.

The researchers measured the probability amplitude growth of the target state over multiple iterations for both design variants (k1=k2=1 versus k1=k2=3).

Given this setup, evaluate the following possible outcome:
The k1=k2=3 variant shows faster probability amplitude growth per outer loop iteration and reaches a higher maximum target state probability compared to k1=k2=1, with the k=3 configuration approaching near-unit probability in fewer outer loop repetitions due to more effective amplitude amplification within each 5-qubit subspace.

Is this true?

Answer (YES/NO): NO